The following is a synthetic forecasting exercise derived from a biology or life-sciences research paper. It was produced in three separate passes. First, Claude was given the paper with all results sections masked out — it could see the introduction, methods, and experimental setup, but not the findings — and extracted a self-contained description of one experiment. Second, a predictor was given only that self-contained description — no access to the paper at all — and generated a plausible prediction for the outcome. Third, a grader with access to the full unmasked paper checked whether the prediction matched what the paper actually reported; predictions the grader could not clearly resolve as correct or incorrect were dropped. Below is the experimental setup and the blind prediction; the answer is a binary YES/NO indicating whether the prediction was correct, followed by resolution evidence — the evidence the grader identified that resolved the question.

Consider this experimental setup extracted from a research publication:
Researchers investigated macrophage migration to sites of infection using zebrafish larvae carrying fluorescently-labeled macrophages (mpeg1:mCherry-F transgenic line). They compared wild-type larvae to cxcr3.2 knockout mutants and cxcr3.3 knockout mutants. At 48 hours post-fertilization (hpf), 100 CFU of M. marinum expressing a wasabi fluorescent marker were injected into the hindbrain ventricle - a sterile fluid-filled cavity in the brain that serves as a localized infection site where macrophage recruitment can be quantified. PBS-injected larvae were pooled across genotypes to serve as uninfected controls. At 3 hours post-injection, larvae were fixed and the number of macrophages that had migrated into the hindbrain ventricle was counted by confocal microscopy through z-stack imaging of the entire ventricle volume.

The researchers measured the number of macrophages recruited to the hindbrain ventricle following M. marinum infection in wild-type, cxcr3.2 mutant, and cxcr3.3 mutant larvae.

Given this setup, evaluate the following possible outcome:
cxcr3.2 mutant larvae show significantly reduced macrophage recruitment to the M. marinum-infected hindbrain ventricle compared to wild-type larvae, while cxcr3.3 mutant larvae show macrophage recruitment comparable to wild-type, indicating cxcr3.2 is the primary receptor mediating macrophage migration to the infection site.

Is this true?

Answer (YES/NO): NO